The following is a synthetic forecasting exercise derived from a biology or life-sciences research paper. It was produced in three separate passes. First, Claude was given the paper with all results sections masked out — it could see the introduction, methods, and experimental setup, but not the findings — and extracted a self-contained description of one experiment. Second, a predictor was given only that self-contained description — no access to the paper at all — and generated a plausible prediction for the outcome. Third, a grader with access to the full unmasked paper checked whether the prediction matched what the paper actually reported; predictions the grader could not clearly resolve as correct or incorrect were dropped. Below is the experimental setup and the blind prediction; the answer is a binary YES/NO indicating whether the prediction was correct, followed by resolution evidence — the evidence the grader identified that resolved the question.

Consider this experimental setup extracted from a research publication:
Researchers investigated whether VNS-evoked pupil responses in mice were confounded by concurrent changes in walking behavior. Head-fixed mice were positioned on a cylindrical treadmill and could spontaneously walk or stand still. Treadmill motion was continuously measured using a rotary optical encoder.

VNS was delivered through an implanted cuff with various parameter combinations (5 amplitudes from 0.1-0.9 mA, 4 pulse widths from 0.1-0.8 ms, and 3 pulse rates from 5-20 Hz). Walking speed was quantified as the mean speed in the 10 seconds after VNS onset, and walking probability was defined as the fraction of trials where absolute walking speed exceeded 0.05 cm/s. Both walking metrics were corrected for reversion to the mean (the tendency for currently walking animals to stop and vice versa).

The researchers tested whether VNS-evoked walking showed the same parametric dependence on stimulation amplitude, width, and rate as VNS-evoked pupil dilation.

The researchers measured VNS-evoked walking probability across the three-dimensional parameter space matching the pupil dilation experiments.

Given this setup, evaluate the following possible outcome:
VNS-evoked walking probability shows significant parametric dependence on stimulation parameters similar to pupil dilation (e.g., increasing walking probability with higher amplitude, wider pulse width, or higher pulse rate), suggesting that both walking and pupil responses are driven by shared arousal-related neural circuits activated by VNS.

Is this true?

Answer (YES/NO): YES